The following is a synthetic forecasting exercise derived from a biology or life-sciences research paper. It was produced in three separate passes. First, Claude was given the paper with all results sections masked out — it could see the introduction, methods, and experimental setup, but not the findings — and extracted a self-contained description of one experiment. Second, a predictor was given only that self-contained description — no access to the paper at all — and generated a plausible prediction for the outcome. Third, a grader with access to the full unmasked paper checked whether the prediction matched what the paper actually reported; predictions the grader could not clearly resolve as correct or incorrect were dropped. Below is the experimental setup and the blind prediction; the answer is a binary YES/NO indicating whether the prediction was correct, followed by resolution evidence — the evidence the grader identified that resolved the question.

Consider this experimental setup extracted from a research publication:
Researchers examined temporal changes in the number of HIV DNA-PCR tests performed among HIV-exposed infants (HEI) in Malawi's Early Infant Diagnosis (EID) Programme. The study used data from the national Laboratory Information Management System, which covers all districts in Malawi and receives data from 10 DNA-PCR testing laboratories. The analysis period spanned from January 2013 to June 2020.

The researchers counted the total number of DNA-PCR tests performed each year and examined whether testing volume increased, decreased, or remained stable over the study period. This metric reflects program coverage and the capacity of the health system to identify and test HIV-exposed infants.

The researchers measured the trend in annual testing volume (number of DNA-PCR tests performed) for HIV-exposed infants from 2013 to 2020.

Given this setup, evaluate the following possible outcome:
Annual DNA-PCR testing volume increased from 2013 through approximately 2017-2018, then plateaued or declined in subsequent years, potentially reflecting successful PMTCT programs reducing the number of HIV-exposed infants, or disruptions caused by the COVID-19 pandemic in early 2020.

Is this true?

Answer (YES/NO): YES